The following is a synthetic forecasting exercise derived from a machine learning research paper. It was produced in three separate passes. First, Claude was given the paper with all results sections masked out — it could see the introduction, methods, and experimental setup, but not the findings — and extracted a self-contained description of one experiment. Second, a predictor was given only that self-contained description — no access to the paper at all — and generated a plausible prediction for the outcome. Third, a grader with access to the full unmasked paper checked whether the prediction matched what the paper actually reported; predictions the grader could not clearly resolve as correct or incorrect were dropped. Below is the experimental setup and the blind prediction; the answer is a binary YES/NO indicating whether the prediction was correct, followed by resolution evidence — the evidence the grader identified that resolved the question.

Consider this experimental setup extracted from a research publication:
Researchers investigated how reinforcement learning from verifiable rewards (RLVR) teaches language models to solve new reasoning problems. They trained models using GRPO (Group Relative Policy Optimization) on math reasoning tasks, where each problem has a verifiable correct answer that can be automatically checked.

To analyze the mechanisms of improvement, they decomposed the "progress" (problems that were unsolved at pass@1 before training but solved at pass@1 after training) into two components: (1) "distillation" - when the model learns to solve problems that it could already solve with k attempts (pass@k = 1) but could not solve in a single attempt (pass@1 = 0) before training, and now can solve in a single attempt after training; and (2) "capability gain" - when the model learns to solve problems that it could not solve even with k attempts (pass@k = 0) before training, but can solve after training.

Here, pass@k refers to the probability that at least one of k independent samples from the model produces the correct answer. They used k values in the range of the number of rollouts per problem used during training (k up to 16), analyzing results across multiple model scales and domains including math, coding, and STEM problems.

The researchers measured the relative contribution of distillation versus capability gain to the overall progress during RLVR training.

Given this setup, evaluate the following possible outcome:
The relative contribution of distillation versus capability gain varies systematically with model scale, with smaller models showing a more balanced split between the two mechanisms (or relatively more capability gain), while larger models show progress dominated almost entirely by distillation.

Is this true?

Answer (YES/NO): NO